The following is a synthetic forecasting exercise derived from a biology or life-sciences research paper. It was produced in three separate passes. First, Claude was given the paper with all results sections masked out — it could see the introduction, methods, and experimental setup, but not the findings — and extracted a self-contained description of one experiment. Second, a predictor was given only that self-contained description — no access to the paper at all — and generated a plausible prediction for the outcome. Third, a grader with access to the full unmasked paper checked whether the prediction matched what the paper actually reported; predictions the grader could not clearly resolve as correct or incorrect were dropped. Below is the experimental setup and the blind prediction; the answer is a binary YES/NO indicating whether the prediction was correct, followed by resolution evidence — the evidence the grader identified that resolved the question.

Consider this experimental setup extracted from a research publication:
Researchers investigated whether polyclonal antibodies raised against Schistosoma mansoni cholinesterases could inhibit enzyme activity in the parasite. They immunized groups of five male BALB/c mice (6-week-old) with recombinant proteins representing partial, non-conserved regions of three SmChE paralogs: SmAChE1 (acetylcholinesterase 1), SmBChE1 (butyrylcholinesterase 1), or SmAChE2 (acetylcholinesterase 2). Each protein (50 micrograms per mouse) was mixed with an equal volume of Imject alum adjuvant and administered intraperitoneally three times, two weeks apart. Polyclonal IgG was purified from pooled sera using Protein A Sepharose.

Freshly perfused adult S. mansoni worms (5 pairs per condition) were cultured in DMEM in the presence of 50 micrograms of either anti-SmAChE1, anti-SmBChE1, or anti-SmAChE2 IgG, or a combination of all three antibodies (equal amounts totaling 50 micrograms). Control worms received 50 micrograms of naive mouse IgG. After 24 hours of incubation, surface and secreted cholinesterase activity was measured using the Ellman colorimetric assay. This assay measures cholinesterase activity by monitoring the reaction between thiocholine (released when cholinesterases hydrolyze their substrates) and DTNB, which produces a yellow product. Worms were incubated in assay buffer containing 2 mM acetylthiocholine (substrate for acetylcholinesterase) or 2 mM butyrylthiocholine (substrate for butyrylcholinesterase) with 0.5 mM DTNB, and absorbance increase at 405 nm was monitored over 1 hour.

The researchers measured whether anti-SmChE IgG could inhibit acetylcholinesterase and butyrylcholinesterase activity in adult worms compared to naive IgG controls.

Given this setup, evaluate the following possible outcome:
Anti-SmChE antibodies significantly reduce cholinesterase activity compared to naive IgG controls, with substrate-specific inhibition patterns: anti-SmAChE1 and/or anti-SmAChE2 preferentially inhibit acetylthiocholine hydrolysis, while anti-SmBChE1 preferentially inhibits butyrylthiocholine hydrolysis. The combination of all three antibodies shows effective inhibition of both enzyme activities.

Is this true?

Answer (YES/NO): NO